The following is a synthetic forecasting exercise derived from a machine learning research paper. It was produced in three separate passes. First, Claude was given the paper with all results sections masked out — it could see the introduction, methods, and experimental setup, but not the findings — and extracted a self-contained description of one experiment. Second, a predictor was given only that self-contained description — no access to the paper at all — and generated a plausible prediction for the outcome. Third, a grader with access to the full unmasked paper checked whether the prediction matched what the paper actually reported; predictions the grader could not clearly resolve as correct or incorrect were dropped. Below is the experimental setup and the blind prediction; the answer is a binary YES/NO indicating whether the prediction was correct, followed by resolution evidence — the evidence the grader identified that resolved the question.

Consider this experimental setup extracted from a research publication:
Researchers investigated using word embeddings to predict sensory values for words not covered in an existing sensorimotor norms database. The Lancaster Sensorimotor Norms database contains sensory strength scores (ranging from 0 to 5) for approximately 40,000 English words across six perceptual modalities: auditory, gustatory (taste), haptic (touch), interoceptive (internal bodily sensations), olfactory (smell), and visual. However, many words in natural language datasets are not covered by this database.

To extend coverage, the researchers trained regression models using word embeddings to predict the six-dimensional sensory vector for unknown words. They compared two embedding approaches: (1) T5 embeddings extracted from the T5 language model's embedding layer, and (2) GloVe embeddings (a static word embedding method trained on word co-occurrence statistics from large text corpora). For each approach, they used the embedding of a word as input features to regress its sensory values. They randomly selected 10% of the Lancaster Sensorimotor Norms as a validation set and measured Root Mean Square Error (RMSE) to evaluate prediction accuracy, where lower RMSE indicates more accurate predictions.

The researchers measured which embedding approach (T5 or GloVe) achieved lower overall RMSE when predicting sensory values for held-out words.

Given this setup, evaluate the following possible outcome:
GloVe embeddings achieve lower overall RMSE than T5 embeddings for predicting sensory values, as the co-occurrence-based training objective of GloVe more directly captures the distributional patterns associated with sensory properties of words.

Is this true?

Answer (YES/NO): YES